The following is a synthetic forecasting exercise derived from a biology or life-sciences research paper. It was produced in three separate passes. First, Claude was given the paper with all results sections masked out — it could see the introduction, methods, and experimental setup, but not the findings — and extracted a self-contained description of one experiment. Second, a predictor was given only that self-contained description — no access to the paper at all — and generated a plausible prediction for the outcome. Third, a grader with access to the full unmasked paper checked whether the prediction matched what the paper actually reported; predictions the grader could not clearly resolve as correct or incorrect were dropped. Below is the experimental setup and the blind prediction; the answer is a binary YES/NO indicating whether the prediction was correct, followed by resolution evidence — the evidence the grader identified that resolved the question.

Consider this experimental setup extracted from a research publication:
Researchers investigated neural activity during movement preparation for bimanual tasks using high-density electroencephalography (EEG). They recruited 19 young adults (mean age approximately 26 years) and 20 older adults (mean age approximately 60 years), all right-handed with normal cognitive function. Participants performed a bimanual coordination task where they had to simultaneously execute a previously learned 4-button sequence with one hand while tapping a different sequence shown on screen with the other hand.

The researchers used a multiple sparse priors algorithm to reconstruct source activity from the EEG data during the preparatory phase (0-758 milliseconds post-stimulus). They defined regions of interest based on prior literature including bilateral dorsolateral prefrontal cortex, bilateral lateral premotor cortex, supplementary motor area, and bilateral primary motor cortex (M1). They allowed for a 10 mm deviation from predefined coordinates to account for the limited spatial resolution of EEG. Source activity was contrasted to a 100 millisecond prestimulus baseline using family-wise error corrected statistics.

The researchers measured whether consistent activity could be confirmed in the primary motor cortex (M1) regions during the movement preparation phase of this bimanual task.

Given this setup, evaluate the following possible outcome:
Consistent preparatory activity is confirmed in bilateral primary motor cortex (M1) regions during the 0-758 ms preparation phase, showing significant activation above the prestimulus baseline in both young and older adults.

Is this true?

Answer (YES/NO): NO